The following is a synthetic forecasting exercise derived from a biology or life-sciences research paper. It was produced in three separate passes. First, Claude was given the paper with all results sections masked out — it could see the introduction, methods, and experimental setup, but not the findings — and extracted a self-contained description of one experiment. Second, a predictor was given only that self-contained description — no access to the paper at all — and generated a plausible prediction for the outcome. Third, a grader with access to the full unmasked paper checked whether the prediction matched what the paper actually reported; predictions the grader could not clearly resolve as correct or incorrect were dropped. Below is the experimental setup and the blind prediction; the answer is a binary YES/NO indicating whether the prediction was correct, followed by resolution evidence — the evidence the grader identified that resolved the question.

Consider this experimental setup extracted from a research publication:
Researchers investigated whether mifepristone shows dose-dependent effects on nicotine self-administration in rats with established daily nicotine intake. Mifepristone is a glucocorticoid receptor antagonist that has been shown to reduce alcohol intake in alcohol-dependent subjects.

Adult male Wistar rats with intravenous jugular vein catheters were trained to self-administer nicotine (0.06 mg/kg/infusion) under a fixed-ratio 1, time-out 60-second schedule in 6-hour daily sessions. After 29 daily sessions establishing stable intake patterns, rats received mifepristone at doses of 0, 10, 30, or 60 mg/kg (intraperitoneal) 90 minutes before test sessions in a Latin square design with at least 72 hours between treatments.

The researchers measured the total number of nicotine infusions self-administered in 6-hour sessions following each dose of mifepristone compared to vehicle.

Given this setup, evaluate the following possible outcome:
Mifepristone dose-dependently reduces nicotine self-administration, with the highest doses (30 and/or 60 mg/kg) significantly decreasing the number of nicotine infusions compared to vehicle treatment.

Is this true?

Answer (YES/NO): YES